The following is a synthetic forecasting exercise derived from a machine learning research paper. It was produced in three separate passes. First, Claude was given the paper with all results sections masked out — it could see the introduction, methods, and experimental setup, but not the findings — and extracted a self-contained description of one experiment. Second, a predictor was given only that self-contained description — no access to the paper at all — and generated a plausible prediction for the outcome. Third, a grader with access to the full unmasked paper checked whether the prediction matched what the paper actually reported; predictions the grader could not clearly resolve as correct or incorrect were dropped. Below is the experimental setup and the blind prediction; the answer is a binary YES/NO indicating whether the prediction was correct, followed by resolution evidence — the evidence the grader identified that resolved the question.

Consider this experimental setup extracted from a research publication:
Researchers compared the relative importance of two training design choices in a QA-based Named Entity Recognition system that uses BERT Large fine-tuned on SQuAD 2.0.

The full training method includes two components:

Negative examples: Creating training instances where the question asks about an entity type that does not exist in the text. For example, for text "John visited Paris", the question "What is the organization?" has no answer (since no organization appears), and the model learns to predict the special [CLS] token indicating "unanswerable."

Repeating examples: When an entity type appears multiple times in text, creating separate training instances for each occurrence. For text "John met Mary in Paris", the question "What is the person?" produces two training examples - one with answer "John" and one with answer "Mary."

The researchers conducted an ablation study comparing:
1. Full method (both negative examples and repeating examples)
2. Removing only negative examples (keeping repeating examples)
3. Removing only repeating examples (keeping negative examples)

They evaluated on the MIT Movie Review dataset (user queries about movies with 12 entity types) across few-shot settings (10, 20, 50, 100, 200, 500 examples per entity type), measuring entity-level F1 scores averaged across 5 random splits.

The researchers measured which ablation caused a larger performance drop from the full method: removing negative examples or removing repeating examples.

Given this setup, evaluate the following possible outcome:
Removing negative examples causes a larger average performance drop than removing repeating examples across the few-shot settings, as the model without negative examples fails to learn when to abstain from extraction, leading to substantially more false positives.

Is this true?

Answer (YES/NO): YES